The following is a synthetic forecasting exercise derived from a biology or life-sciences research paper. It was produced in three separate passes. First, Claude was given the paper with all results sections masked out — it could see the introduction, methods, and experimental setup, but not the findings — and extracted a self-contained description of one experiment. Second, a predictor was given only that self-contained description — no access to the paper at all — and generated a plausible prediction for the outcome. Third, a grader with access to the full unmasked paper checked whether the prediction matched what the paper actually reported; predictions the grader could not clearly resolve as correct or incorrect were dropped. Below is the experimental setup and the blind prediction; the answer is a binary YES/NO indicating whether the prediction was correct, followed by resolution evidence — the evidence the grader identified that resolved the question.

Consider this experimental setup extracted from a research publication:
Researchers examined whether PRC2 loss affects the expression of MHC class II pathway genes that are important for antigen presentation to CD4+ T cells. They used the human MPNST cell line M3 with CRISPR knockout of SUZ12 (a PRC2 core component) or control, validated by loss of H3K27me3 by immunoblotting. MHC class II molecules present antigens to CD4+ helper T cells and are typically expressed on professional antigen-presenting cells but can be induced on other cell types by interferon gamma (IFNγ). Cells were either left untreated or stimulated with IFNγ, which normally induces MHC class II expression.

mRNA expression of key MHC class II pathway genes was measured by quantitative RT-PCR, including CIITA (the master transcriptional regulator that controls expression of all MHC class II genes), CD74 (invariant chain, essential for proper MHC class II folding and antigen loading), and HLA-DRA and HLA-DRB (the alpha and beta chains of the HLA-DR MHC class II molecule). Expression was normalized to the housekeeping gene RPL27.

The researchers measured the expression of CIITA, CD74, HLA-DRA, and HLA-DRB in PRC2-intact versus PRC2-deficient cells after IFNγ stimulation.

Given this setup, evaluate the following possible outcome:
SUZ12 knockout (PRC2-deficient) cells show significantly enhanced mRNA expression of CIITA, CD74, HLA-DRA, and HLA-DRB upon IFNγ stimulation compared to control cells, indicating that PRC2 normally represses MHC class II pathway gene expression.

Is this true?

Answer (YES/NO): NO